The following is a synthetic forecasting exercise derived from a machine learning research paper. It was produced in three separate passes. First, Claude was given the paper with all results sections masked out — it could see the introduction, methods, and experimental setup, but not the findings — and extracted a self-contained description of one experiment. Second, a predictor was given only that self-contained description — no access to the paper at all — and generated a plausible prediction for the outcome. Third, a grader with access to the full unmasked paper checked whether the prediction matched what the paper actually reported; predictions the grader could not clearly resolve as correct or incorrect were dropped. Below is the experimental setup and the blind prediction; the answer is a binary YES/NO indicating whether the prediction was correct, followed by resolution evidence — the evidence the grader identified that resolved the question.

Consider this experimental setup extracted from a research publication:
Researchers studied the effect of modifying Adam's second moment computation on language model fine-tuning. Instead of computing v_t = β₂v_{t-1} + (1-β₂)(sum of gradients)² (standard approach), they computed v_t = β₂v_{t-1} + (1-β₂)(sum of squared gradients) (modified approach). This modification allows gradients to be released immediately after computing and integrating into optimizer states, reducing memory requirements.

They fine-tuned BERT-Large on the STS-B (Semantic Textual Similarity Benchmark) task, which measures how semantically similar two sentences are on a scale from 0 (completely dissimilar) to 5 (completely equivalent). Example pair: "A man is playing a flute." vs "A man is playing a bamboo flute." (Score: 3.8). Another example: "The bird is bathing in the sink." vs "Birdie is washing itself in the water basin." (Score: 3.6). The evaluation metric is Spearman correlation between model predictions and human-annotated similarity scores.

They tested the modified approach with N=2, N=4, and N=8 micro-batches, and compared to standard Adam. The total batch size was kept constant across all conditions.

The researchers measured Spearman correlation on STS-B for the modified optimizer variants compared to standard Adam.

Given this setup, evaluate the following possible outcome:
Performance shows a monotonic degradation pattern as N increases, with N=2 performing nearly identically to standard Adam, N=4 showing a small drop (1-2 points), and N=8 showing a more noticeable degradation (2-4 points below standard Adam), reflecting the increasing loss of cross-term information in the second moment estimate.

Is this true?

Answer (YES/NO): NO